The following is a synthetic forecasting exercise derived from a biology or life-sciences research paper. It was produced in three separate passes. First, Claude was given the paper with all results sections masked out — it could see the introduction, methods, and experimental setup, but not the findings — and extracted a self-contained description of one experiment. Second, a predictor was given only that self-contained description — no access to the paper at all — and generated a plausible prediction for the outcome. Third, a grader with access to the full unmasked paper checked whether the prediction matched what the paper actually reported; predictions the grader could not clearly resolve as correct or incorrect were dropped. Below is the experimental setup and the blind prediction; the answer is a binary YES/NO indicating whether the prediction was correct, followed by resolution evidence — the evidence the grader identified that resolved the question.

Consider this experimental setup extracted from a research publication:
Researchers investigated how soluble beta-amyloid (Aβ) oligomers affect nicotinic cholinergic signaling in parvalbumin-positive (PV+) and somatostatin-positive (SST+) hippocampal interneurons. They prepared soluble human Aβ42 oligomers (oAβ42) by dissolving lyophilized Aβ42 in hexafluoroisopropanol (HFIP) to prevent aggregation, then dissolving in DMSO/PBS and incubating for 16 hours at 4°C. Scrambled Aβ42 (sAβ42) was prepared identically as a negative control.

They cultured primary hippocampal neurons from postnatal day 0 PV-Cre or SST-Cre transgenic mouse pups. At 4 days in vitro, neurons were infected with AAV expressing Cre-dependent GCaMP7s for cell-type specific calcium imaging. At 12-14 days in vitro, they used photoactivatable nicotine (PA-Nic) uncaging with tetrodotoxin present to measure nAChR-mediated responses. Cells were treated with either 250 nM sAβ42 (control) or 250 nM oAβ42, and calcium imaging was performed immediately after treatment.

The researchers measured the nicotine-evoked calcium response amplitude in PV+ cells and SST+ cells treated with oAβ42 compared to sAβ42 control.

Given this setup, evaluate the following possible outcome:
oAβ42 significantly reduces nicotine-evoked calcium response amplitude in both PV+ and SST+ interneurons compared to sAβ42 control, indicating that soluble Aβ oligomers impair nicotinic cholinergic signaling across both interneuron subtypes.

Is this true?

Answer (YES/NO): YES